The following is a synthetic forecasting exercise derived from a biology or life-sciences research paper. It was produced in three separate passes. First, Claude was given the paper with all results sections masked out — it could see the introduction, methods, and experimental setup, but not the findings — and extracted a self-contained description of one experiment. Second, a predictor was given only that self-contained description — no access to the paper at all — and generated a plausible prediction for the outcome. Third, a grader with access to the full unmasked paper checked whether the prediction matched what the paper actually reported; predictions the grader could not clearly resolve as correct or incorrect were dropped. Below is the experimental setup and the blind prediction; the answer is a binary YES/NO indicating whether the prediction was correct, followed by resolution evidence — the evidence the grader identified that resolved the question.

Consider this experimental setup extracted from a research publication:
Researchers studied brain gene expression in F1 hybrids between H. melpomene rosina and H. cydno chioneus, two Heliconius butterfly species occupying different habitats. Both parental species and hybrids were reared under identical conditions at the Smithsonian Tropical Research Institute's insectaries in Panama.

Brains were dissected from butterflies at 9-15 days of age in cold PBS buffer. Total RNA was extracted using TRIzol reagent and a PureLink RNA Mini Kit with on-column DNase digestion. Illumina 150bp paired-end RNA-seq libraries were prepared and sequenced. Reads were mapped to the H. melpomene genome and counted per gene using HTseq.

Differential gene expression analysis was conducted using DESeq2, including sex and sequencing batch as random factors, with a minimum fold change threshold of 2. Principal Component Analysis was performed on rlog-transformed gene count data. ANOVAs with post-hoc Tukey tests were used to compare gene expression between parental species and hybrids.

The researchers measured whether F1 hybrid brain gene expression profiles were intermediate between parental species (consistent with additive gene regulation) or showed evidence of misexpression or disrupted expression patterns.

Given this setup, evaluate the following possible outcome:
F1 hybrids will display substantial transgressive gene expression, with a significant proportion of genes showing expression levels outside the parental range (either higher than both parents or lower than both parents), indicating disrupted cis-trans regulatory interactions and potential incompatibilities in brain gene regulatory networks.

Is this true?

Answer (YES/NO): NO